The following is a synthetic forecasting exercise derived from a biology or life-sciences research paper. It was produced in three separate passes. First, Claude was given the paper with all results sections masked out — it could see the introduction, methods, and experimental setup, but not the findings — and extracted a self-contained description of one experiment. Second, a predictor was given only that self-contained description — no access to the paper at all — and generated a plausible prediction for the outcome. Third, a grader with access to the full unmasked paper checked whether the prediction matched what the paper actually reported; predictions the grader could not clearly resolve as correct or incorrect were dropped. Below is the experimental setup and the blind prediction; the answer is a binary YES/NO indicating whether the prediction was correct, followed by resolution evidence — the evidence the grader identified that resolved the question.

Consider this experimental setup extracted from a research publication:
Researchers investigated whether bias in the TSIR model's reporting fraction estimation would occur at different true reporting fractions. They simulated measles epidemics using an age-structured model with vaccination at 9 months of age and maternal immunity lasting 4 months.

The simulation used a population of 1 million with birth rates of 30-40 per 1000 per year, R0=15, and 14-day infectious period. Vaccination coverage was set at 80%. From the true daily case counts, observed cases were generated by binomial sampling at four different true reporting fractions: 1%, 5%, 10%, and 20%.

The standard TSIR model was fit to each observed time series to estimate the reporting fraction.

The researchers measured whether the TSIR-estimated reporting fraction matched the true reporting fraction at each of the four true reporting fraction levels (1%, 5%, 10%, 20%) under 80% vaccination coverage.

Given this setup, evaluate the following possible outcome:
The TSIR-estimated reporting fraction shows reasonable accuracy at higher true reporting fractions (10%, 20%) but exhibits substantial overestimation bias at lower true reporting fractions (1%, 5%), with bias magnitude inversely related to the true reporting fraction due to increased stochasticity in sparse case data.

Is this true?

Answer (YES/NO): NO